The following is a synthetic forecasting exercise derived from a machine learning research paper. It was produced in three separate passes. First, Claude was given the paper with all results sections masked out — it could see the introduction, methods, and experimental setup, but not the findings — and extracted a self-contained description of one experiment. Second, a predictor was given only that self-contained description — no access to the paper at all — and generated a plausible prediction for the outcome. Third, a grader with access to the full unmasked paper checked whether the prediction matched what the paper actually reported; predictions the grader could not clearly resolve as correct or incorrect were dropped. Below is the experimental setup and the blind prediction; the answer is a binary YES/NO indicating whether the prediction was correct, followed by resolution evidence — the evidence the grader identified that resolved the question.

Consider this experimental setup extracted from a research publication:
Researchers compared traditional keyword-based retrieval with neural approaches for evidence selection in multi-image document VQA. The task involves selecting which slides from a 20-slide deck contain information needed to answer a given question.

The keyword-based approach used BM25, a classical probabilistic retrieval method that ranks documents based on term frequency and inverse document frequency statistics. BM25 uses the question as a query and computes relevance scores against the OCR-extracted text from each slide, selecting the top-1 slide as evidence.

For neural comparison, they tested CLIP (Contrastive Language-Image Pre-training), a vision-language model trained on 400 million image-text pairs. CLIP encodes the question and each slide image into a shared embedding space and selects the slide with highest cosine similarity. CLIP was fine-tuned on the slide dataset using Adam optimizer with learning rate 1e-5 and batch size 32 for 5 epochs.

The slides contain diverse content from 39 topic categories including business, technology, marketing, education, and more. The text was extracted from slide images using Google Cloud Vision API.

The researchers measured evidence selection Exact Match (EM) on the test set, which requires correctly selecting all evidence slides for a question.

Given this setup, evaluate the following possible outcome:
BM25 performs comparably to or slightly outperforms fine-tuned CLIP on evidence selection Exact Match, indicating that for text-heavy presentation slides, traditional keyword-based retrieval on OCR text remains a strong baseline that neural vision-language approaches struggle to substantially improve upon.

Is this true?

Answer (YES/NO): NO